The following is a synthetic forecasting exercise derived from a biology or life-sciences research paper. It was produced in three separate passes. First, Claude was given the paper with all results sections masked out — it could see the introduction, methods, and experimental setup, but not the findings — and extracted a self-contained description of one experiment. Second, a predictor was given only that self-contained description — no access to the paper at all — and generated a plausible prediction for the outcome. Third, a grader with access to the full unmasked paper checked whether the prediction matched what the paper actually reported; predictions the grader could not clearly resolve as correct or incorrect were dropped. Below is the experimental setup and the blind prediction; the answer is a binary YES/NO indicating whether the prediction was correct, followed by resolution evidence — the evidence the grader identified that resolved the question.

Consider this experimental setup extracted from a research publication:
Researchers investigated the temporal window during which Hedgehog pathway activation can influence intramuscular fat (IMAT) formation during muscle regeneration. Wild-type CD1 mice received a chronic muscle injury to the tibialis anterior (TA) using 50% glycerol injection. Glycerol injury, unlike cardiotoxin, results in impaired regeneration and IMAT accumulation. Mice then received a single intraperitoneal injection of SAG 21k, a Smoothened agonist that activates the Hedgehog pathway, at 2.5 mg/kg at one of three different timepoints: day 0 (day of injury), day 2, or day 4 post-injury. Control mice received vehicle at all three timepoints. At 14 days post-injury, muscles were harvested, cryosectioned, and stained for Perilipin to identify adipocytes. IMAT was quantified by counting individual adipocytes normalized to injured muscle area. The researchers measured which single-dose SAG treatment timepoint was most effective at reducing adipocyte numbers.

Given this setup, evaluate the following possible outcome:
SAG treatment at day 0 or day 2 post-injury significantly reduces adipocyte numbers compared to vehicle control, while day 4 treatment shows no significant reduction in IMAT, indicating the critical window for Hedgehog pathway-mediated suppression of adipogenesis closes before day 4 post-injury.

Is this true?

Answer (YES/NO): NO